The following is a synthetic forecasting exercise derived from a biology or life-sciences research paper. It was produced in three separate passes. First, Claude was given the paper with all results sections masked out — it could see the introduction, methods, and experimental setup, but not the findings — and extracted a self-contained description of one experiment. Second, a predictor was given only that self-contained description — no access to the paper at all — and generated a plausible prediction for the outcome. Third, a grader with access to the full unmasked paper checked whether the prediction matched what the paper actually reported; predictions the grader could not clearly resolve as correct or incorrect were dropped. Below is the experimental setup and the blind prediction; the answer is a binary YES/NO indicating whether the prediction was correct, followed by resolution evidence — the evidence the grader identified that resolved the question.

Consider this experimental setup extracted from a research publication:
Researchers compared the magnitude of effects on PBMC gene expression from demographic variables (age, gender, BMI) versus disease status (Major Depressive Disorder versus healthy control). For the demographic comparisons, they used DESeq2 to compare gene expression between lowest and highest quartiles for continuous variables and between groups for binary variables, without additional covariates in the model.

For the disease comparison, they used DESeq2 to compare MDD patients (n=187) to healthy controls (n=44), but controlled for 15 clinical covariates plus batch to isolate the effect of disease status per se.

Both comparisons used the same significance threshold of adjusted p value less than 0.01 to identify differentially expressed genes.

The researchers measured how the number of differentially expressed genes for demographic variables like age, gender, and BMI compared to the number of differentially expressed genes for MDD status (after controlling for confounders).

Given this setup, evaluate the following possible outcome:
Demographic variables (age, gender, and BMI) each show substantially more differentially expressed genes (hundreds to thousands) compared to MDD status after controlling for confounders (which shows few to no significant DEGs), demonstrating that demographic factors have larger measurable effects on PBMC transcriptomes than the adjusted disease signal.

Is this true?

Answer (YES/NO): YES